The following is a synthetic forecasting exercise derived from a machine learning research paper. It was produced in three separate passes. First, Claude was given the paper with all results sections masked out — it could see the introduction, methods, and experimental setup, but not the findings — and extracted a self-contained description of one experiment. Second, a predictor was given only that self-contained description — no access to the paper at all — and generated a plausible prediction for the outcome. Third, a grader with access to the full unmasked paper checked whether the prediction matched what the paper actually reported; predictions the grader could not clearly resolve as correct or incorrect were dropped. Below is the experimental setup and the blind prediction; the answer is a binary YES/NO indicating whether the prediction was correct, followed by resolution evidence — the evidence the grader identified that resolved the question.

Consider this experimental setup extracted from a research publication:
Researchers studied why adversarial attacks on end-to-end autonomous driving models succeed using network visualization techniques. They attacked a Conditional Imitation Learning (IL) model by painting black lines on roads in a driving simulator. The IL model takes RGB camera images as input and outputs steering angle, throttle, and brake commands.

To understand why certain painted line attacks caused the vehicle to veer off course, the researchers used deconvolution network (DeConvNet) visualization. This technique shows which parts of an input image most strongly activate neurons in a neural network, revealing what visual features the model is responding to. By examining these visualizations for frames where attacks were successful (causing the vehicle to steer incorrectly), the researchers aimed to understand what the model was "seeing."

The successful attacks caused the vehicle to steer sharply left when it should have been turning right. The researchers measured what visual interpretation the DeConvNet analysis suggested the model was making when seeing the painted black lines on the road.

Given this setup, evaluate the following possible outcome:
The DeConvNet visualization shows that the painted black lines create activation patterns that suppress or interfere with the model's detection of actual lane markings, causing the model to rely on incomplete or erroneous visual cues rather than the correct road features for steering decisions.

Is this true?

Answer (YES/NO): NO